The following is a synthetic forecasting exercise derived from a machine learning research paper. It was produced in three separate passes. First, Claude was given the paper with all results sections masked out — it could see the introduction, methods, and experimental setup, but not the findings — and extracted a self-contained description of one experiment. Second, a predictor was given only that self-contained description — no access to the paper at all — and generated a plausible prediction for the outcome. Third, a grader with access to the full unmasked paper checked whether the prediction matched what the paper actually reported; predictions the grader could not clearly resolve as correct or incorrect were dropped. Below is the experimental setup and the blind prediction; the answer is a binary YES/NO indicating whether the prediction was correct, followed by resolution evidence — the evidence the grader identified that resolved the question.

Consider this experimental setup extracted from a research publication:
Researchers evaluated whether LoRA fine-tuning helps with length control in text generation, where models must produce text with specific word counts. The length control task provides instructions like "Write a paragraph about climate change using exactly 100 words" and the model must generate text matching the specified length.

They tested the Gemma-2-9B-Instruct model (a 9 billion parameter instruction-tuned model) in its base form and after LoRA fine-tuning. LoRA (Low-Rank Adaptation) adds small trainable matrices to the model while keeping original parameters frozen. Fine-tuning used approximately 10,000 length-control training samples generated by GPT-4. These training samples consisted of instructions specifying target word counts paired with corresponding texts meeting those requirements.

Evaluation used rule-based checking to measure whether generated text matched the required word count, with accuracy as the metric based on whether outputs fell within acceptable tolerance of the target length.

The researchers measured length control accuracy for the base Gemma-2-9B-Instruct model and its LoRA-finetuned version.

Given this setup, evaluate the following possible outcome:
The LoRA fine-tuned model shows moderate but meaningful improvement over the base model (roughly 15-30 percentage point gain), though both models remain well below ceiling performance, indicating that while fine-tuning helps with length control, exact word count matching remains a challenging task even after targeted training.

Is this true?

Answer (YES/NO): NO